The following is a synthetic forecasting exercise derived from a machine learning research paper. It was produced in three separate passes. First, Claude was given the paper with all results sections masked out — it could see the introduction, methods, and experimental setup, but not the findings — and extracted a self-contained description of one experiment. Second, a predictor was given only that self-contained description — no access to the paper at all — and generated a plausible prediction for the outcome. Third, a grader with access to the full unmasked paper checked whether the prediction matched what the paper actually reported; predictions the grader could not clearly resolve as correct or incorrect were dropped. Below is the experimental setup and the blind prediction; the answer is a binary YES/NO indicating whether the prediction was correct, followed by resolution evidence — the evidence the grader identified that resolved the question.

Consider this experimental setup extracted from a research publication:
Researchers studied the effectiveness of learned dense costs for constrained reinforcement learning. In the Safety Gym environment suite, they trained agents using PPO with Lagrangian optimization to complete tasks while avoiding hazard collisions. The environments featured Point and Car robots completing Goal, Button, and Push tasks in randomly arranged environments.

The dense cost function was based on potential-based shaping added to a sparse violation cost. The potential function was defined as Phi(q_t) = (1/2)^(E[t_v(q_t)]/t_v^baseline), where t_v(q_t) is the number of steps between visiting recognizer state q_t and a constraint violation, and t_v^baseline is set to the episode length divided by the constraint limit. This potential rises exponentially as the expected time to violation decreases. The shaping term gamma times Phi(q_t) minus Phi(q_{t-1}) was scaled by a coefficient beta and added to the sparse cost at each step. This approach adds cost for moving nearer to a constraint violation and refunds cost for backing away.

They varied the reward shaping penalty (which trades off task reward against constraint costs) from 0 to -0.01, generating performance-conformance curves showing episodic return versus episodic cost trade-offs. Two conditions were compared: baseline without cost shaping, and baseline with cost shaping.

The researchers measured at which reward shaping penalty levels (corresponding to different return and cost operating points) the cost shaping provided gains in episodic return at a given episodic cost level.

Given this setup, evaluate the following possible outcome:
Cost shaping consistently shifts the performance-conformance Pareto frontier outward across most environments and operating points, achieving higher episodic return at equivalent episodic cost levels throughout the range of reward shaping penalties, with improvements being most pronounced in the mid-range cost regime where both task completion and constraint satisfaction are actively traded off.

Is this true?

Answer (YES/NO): NO